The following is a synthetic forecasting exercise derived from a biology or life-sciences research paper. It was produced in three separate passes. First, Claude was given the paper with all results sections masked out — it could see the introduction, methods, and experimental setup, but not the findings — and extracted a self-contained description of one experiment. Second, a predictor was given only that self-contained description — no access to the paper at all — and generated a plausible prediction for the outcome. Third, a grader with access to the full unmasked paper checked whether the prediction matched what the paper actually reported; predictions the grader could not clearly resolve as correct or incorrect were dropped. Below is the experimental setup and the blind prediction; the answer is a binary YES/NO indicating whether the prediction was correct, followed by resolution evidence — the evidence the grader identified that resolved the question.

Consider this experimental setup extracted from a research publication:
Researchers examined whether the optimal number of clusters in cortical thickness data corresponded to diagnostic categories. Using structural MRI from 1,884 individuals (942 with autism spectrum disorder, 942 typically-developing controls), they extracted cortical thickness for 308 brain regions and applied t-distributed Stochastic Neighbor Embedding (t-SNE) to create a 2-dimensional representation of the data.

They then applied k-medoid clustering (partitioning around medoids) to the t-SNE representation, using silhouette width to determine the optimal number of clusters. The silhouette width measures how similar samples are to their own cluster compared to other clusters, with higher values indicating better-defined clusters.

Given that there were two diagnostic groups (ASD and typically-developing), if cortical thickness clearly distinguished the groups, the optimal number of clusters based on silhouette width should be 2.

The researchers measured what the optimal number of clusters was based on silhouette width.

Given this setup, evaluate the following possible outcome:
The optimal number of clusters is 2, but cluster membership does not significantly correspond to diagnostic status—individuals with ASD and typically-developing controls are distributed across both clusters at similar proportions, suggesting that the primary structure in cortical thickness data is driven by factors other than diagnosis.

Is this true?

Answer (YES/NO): YES